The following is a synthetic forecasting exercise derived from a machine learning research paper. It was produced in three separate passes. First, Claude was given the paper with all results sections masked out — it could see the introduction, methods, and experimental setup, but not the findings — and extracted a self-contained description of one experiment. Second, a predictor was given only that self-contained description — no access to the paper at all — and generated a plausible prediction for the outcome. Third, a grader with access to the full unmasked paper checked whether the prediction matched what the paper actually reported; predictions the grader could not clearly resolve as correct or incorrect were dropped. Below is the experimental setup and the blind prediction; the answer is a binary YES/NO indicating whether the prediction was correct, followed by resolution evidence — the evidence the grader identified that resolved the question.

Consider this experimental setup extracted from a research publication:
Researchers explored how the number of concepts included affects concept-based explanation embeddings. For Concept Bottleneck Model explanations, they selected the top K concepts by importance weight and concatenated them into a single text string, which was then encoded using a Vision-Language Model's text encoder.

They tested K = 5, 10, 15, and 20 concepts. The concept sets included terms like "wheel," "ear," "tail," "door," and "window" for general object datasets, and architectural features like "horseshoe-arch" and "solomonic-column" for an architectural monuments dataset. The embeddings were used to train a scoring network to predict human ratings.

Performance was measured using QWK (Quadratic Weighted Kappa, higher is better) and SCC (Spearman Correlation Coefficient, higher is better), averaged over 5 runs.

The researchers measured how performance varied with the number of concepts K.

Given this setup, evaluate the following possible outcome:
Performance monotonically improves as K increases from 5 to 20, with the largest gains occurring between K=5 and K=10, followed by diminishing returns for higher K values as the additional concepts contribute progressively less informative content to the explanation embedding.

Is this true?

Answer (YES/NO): NO